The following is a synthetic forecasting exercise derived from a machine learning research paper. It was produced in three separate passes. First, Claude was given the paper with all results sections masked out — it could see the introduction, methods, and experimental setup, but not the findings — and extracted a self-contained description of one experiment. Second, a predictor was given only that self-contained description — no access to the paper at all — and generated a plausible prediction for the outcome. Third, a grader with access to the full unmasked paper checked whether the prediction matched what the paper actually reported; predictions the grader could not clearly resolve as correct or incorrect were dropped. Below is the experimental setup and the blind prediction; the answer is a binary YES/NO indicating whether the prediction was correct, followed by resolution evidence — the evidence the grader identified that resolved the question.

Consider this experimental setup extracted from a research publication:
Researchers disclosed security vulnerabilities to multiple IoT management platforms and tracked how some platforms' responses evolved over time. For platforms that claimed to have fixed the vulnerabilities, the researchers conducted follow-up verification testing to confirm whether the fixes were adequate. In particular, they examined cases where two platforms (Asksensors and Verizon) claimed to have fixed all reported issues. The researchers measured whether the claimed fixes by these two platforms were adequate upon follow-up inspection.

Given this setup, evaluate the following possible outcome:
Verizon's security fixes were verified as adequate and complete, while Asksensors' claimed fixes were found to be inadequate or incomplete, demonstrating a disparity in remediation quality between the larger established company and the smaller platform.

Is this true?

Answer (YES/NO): NO